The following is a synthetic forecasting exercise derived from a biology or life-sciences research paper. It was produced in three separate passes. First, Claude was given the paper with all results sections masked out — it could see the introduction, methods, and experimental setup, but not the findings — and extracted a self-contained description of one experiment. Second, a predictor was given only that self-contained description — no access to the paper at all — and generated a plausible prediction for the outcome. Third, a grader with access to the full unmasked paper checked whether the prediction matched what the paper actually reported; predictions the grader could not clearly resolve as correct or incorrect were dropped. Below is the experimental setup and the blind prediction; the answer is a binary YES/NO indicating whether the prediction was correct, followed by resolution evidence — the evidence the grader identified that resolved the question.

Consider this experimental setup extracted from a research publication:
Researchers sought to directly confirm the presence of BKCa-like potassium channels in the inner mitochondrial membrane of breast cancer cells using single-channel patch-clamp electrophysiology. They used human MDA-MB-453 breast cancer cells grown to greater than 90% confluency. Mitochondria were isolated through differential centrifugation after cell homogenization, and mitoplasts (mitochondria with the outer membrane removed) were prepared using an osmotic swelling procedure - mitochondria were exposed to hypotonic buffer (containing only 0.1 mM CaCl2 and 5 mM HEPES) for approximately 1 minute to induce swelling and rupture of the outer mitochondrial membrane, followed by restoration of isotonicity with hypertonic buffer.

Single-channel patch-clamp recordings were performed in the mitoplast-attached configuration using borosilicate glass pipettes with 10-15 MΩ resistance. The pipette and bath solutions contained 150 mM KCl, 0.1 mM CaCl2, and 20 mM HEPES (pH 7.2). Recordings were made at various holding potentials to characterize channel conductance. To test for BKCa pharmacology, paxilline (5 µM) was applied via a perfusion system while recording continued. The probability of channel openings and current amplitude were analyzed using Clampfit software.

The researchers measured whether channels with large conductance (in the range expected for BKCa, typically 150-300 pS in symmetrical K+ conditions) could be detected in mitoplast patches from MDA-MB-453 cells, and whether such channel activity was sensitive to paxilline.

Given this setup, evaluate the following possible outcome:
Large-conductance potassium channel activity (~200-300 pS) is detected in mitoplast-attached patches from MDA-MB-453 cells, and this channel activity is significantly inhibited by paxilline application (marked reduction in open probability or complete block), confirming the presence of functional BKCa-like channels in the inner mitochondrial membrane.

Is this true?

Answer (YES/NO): YES